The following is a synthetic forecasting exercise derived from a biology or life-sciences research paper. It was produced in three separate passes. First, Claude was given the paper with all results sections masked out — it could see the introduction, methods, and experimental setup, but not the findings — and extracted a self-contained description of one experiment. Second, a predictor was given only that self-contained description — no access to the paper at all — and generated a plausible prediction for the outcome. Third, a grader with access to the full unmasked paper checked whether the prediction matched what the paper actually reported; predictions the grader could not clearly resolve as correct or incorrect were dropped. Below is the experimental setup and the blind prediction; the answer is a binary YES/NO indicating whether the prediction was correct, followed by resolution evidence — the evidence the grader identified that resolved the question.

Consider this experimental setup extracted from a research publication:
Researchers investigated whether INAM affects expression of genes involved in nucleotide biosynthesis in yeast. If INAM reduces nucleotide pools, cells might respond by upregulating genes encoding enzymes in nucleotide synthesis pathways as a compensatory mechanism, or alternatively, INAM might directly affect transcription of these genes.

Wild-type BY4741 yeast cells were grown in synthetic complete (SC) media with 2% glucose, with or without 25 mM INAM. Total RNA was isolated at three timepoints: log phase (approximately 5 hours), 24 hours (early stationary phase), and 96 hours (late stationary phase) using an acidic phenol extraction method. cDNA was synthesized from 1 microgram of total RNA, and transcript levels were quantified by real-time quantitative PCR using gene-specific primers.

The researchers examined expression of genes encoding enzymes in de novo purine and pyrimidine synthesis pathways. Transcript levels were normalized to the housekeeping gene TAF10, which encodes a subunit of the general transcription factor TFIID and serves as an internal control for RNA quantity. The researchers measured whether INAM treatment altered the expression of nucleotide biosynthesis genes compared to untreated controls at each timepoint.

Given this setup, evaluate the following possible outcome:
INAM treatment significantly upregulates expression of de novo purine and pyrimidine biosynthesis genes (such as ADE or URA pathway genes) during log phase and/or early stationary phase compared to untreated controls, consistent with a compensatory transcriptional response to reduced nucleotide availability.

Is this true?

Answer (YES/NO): NO